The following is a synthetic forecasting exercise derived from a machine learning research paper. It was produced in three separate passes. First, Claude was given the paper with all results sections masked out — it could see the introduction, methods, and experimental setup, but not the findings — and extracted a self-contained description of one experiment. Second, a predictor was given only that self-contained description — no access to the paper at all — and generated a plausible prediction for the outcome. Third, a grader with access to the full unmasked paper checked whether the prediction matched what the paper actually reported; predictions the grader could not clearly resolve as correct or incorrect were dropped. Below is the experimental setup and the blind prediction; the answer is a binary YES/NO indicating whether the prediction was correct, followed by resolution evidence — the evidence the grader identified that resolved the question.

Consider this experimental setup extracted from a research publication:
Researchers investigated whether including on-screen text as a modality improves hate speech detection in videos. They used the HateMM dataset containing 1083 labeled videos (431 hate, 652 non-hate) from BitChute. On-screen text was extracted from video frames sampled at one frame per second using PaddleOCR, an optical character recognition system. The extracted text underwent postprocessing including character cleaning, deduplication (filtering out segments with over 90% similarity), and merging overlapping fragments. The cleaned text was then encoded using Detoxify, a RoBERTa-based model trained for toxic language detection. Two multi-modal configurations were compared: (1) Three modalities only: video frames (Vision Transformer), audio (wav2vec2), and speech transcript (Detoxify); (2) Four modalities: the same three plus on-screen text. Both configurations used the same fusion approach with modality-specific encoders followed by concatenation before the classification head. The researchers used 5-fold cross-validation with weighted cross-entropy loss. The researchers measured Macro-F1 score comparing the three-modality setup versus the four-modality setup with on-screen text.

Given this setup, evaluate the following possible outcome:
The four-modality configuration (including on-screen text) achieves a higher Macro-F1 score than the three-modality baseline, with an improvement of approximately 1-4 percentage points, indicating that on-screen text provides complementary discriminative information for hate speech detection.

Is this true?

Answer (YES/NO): YES